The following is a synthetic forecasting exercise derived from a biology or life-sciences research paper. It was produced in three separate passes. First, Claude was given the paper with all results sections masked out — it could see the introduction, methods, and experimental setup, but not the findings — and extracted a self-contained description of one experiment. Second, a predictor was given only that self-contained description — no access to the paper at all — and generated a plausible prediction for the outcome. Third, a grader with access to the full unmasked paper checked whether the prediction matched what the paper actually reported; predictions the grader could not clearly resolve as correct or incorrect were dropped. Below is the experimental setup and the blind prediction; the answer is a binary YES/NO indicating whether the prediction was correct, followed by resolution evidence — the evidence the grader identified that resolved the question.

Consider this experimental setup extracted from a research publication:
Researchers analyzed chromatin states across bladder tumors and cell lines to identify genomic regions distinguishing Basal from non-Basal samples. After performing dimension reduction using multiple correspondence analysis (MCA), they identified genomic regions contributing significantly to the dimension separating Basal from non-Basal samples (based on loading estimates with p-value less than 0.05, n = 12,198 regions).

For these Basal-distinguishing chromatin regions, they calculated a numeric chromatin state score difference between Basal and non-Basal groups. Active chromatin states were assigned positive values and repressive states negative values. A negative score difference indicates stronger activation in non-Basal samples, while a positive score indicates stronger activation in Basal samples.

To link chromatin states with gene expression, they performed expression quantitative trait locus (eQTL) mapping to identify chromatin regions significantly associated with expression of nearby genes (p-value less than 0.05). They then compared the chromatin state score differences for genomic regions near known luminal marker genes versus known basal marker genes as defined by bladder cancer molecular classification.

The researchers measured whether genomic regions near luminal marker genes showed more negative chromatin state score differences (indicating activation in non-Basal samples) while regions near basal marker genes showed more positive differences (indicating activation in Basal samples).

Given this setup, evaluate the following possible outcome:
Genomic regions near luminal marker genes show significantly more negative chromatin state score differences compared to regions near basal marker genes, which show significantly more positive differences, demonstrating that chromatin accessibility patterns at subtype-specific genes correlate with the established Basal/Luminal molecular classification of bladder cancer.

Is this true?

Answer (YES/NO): YES